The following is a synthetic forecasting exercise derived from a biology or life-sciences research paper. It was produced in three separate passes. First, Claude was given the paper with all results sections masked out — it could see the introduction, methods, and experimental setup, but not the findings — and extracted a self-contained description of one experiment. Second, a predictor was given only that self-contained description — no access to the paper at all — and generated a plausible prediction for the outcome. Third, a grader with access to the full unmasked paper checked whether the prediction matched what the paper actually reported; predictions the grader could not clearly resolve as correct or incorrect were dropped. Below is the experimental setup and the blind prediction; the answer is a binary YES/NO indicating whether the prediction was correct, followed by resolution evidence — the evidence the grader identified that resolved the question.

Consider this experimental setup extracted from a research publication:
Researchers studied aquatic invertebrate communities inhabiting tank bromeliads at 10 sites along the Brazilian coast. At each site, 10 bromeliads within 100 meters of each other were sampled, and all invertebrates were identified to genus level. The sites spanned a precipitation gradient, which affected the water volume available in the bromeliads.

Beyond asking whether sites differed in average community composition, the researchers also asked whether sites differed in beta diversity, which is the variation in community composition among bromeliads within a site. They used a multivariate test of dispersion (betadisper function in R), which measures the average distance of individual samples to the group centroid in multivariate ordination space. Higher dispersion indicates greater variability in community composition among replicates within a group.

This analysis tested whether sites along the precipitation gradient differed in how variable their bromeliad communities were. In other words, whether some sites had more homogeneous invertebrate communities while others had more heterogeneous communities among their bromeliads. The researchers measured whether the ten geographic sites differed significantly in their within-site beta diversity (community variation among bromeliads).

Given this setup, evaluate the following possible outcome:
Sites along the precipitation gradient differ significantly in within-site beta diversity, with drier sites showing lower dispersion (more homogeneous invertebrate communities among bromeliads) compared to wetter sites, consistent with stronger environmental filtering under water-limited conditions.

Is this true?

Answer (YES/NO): NO